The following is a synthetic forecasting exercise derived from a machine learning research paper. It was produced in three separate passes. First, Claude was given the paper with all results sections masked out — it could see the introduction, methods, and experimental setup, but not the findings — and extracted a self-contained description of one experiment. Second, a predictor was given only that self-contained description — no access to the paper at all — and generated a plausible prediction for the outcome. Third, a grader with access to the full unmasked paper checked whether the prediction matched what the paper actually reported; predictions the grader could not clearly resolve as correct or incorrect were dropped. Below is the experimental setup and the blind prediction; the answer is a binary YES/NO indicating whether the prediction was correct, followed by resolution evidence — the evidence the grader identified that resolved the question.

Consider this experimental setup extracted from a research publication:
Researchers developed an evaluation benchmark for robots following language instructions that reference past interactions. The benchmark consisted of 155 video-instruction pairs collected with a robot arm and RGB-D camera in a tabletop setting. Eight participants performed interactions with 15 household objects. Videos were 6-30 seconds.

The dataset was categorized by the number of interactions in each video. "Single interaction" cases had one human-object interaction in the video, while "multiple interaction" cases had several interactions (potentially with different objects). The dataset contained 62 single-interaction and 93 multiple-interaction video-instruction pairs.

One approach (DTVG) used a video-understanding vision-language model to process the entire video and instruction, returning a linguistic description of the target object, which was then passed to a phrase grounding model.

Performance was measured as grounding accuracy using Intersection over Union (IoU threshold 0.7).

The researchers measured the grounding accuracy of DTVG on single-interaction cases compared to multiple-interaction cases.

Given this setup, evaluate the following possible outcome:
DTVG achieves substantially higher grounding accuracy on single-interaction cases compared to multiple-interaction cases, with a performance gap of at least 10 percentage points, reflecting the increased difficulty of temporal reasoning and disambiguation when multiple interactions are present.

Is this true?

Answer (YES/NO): NO